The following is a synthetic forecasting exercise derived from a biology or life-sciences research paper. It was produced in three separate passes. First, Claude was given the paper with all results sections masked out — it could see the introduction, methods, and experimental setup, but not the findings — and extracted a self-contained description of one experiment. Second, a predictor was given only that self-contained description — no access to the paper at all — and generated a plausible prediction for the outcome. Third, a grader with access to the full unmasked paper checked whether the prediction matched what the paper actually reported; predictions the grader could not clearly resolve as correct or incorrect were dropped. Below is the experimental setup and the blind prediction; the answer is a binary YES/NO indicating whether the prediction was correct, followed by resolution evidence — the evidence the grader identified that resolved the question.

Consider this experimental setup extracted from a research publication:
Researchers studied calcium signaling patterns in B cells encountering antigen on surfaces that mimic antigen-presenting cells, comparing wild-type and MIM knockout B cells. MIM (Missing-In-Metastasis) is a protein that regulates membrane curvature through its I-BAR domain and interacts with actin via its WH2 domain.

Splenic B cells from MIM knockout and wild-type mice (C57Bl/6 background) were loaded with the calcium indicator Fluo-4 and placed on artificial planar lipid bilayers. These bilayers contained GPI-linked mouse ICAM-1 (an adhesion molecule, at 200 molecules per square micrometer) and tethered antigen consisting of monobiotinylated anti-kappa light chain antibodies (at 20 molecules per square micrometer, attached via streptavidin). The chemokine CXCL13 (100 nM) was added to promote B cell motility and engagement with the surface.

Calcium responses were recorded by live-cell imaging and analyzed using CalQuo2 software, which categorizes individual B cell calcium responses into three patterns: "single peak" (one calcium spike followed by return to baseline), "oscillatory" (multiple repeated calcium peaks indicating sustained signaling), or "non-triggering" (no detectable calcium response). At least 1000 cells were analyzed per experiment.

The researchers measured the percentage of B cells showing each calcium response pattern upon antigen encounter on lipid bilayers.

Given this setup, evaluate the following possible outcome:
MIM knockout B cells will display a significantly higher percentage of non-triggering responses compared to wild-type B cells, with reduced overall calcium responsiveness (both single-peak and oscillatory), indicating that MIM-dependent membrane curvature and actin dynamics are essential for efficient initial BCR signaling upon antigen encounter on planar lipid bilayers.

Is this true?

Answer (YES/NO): NO